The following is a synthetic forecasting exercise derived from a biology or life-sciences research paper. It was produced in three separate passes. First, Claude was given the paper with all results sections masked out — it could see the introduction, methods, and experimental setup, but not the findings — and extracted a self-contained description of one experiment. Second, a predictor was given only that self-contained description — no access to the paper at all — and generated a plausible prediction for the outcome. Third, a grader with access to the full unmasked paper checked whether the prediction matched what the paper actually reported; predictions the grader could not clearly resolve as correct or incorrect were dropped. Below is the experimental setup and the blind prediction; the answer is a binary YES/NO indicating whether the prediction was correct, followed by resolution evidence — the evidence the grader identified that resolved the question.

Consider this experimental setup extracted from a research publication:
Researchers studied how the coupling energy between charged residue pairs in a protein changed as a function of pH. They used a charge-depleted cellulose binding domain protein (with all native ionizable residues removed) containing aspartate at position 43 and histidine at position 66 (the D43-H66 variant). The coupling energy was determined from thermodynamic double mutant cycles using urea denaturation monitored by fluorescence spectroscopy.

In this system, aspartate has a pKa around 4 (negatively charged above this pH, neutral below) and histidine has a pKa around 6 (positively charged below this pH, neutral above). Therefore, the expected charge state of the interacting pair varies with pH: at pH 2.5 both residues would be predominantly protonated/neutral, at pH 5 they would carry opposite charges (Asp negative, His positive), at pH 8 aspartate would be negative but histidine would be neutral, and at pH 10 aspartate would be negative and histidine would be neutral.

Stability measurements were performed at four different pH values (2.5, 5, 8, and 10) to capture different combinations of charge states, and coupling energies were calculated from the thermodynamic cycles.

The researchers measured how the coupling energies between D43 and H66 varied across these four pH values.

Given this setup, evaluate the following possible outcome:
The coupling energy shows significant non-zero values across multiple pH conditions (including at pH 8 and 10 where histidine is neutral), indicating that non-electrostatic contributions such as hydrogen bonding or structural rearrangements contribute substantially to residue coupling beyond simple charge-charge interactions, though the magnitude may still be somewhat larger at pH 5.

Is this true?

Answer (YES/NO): NO